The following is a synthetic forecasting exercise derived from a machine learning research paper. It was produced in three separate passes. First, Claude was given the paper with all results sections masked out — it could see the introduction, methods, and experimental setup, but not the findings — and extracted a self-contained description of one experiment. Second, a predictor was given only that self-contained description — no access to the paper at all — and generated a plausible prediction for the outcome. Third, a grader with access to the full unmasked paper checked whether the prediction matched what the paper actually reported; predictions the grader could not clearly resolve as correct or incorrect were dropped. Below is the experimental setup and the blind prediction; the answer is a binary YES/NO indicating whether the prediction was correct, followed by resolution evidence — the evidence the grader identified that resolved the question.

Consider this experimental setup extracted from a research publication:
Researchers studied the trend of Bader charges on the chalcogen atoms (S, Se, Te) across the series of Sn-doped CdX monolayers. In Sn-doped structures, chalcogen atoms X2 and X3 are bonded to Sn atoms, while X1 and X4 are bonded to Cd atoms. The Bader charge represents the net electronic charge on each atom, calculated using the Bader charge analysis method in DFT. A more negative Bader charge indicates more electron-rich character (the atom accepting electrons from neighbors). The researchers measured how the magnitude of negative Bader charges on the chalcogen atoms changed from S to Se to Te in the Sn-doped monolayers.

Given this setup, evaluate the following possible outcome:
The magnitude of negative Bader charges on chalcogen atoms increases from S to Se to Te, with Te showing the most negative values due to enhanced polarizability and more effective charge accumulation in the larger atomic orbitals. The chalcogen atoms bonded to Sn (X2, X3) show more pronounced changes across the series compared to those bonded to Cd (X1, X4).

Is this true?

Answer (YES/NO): NO